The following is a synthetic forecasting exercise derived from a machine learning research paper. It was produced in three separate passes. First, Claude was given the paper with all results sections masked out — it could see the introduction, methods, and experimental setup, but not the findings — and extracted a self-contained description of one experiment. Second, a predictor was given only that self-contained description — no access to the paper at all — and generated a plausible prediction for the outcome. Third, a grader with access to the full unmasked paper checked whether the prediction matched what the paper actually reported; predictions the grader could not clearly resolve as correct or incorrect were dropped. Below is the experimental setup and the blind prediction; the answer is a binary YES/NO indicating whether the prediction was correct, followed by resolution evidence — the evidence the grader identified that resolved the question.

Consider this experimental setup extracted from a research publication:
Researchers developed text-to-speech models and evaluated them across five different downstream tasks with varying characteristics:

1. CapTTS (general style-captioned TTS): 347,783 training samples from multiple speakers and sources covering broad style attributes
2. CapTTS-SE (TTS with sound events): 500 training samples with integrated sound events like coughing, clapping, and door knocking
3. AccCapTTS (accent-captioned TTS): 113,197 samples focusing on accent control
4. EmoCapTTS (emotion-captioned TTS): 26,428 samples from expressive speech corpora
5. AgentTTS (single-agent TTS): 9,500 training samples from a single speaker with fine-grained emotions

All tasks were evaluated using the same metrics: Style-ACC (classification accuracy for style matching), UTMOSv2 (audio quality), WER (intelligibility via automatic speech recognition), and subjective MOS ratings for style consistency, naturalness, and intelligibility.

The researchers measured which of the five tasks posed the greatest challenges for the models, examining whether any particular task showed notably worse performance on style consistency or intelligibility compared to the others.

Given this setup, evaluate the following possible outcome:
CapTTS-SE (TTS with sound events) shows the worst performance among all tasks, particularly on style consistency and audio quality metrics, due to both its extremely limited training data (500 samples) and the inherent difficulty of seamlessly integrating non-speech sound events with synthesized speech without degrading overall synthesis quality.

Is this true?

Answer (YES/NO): NO